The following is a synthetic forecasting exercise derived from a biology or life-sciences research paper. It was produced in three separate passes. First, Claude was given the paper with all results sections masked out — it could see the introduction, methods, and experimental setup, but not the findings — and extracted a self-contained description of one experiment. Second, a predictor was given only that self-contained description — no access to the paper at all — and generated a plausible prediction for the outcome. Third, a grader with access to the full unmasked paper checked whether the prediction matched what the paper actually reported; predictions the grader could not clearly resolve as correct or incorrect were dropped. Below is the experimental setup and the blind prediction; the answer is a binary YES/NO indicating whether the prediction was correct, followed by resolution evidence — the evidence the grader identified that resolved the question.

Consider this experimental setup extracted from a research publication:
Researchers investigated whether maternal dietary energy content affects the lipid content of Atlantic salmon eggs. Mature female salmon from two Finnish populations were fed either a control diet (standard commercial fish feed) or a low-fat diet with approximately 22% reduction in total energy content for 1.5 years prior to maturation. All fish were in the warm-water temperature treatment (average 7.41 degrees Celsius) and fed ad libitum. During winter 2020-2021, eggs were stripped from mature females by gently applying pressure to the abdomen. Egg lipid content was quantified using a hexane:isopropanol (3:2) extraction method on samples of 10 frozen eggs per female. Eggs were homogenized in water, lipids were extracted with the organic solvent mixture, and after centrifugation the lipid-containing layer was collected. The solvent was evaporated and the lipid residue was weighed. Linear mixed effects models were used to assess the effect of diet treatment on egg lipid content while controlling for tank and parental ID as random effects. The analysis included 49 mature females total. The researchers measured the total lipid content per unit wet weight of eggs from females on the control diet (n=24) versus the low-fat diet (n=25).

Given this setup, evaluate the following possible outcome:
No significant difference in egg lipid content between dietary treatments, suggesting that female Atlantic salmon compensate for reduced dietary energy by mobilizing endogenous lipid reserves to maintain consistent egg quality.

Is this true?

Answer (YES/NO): NO